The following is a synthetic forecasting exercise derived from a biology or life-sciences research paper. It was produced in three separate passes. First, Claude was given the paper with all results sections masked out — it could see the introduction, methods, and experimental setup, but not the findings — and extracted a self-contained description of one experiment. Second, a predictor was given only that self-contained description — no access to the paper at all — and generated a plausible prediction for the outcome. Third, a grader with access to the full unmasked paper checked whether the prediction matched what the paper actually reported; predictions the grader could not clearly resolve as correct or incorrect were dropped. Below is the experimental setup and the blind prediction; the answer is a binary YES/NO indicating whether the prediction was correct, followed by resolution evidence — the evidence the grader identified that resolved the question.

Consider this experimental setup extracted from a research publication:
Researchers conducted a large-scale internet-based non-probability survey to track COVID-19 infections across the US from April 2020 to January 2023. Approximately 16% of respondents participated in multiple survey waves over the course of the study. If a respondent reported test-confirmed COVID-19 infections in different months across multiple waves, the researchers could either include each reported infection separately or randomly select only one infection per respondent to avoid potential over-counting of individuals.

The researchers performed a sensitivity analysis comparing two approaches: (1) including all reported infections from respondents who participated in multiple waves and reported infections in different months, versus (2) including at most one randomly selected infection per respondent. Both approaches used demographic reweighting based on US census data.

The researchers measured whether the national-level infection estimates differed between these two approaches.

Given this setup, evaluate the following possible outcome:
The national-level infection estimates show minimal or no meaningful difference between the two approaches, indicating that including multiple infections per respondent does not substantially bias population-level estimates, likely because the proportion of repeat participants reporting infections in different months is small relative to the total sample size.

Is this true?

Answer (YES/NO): YES